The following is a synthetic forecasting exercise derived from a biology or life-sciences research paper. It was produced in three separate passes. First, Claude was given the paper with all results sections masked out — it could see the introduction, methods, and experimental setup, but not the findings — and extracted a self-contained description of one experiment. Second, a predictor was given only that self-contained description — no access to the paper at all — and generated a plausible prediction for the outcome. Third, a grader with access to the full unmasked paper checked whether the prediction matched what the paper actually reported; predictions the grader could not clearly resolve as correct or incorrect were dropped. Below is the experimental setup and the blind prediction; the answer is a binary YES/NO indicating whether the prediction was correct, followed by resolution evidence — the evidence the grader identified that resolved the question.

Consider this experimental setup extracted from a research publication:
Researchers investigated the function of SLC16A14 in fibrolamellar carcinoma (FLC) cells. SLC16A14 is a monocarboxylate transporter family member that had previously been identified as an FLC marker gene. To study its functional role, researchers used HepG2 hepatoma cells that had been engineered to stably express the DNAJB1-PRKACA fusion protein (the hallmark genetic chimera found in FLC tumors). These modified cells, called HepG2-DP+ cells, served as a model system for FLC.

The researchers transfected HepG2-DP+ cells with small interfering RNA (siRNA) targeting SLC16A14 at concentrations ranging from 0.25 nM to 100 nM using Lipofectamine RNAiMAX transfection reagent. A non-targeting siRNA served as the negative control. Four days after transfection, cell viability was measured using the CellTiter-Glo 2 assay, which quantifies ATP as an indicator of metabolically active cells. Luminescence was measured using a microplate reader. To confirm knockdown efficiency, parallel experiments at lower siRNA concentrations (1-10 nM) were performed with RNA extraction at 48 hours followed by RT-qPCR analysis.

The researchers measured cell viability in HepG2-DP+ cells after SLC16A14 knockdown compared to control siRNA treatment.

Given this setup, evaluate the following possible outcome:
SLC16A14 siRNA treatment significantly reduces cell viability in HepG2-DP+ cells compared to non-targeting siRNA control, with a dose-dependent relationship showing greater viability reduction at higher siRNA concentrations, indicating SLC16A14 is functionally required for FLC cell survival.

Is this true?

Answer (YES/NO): YES